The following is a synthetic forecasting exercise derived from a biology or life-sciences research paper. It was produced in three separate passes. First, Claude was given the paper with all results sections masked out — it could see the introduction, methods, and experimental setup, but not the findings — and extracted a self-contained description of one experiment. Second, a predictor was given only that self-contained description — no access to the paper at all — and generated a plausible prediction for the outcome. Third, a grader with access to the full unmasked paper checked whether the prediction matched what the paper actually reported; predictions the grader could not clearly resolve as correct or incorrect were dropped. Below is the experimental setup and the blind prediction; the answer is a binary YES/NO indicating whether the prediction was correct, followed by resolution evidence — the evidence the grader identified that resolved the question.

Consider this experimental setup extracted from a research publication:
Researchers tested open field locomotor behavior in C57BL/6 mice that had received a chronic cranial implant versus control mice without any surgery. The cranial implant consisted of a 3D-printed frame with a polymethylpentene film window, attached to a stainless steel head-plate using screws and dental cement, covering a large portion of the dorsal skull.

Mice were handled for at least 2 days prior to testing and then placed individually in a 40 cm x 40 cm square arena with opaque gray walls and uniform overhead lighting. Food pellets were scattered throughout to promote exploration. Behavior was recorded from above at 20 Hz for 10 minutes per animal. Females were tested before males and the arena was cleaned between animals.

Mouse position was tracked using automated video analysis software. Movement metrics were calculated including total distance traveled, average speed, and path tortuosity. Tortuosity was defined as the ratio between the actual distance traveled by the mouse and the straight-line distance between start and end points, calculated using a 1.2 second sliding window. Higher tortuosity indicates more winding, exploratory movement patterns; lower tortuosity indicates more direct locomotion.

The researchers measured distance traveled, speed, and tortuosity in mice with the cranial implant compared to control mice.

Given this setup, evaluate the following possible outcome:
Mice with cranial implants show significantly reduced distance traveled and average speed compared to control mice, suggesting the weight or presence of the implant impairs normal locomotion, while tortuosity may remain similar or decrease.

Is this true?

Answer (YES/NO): NO